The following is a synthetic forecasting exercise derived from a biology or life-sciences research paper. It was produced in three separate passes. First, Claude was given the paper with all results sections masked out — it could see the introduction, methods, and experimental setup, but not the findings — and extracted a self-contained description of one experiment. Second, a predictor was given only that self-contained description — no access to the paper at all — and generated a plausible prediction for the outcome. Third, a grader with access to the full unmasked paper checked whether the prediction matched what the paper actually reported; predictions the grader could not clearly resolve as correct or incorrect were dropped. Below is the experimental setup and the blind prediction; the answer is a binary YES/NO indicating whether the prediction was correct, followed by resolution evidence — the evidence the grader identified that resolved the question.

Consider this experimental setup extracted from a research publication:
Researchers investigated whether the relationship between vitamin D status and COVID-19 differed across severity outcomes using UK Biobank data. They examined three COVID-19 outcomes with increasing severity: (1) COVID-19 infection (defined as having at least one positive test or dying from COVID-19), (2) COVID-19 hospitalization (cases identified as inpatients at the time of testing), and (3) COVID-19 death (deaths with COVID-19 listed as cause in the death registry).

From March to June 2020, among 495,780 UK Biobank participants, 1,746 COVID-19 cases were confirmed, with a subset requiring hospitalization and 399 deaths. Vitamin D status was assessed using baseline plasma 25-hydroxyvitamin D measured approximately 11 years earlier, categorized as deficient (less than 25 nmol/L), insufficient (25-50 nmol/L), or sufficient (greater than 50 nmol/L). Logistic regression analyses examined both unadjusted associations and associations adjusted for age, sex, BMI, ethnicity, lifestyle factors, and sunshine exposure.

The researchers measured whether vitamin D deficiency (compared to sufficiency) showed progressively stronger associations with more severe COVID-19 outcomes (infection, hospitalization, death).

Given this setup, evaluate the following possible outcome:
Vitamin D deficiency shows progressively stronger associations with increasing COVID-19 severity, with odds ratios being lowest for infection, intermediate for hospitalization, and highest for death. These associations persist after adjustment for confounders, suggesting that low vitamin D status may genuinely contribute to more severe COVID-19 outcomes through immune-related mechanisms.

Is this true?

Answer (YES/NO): NO